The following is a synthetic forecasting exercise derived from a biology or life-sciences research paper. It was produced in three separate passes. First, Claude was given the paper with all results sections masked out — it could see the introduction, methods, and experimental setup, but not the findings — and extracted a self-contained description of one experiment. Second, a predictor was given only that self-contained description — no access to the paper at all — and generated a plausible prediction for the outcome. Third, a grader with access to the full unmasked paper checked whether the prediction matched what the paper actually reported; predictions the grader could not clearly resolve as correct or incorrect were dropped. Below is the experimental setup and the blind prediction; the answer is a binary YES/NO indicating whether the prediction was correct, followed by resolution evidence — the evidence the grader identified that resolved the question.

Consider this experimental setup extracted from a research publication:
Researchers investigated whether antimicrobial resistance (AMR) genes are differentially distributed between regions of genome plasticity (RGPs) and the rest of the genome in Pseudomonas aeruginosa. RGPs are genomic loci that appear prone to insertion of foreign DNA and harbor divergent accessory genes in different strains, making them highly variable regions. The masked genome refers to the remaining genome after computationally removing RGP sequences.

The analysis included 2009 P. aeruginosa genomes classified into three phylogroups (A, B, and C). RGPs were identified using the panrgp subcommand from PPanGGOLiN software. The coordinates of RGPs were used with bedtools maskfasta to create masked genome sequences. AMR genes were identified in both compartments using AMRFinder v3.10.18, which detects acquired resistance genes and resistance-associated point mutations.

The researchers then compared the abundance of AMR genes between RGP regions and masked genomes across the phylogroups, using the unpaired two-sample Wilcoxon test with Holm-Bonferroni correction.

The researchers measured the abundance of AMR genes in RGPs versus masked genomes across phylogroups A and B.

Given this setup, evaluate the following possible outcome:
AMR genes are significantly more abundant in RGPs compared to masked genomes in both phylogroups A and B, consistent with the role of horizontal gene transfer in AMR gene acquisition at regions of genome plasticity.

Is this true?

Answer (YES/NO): YES